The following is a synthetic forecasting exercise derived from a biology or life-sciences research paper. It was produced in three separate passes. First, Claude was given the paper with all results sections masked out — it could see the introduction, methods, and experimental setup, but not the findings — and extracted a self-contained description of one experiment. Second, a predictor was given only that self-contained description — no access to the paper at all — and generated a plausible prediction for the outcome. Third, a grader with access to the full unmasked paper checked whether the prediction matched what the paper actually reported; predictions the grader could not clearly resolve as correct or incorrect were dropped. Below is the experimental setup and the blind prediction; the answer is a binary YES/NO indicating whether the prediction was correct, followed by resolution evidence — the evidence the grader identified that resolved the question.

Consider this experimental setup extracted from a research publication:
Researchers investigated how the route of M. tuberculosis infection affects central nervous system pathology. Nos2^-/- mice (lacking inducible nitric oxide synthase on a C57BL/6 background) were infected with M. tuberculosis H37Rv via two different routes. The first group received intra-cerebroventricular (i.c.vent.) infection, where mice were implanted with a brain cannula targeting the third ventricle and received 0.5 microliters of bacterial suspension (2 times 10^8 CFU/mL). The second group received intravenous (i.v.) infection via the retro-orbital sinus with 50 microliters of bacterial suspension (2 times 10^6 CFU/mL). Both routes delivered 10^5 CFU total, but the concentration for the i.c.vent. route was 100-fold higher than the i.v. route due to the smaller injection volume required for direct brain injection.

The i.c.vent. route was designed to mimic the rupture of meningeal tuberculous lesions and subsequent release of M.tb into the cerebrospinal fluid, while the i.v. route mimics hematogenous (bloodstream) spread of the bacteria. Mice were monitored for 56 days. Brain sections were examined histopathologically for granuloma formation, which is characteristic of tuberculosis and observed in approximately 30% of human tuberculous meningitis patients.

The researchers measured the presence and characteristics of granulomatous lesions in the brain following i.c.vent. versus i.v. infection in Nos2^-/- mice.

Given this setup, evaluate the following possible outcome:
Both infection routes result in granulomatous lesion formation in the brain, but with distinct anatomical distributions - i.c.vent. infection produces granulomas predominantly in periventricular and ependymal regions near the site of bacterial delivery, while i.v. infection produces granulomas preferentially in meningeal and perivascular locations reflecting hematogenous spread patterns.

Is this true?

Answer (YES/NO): NO